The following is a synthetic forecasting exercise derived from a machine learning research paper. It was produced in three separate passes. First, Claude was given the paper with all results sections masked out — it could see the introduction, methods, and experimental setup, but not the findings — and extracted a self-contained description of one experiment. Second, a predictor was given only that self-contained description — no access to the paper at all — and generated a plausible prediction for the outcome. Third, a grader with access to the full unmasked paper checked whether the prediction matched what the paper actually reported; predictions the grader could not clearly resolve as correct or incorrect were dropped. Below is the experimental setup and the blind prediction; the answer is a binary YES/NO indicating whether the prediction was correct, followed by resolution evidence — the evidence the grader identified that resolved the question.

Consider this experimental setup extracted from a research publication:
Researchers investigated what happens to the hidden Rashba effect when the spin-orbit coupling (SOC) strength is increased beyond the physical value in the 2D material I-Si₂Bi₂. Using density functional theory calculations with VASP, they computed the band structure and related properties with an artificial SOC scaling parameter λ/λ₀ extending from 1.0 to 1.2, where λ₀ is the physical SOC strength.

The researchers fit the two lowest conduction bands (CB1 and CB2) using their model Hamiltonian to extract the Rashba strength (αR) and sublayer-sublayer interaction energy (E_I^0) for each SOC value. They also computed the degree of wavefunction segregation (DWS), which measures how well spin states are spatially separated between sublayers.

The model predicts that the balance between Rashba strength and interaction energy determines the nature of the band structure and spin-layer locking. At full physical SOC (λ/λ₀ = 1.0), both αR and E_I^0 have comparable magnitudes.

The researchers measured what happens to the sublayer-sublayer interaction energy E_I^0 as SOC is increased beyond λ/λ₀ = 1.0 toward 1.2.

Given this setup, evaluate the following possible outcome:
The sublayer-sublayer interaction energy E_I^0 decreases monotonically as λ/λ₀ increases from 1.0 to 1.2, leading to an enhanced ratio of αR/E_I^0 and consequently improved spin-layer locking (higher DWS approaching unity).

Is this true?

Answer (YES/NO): NO